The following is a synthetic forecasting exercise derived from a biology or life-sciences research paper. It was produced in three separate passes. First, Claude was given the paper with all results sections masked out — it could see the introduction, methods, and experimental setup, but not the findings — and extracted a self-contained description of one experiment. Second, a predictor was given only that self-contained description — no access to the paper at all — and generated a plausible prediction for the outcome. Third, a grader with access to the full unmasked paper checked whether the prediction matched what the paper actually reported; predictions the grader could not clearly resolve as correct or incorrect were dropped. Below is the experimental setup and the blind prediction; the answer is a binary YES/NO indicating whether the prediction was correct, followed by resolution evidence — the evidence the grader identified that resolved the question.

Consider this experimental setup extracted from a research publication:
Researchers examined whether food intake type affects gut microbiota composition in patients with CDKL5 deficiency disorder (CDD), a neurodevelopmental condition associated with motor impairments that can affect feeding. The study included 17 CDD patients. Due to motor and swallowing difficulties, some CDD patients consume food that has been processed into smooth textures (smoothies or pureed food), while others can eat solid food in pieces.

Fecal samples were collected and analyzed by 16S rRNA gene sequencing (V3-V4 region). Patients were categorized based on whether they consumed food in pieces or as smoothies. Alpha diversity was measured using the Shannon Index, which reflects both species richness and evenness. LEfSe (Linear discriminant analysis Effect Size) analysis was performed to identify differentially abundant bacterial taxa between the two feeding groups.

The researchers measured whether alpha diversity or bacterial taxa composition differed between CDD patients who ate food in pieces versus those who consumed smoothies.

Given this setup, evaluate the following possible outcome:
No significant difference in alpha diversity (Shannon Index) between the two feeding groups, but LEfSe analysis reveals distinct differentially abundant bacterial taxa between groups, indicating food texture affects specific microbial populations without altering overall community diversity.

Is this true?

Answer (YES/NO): YES